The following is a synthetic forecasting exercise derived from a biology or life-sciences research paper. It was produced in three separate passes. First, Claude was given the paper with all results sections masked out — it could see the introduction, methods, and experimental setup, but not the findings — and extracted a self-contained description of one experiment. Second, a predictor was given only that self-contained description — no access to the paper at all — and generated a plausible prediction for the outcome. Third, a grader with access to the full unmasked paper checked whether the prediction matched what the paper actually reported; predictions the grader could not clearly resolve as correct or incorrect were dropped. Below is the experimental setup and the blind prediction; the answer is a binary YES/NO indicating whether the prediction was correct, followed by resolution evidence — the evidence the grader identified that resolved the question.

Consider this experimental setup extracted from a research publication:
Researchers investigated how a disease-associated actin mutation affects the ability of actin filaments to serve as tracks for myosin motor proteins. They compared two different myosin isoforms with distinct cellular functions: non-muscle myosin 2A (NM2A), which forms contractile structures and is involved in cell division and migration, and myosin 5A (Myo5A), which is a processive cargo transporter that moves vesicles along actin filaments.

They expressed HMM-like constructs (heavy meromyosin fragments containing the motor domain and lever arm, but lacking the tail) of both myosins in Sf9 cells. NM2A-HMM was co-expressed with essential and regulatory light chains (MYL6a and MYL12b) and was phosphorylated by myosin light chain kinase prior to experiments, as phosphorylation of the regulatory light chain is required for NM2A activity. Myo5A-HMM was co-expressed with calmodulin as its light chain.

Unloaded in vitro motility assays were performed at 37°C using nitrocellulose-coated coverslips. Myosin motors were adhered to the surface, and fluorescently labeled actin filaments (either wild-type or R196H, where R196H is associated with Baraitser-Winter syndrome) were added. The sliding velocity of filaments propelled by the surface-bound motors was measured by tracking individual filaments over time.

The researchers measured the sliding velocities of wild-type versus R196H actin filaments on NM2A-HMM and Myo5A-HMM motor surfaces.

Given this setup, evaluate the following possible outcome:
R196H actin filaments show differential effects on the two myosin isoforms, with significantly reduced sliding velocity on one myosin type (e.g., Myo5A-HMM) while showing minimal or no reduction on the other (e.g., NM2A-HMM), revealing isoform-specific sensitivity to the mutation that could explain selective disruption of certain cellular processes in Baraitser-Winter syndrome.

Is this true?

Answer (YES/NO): NO